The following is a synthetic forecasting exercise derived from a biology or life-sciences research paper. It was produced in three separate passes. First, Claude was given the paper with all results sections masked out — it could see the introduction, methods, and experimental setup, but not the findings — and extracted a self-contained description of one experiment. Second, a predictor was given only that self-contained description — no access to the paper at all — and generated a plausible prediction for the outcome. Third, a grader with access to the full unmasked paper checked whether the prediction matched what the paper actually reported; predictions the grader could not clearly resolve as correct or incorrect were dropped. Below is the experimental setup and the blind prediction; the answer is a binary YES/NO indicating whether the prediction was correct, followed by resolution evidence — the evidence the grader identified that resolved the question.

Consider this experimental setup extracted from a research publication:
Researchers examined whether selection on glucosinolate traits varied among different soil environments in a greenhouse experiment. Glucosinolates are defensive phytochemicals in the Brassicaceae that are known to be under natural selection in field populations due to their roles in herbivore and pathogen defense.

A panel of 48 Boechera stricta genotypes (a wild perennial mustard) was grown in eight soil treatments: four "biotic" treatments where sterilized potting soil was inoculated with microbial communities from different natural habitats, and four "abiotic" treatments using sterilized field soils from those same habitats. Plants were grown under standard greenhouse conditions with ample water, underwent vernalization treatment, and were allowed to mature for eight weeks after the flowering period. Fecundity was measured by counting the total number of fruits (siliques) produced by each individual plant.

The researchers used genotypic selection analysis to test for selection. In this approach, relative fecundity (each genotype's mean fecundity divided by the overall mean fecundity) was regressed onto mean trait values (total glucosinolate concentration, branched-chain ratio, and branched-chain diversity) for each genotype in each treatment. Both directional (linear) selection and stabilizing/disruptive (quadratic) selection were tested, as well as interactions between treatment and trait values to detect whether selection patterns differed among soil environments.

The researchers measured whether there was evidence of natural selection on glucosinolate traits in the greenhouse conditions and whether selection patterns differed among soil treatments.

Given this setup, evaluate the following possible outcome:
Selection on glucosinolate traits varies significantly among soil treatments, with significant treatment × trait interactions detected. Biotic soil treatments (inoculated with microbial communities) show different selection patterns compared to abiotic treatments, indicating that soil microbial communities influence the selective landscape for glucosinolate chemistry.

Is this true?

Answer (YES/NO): NO